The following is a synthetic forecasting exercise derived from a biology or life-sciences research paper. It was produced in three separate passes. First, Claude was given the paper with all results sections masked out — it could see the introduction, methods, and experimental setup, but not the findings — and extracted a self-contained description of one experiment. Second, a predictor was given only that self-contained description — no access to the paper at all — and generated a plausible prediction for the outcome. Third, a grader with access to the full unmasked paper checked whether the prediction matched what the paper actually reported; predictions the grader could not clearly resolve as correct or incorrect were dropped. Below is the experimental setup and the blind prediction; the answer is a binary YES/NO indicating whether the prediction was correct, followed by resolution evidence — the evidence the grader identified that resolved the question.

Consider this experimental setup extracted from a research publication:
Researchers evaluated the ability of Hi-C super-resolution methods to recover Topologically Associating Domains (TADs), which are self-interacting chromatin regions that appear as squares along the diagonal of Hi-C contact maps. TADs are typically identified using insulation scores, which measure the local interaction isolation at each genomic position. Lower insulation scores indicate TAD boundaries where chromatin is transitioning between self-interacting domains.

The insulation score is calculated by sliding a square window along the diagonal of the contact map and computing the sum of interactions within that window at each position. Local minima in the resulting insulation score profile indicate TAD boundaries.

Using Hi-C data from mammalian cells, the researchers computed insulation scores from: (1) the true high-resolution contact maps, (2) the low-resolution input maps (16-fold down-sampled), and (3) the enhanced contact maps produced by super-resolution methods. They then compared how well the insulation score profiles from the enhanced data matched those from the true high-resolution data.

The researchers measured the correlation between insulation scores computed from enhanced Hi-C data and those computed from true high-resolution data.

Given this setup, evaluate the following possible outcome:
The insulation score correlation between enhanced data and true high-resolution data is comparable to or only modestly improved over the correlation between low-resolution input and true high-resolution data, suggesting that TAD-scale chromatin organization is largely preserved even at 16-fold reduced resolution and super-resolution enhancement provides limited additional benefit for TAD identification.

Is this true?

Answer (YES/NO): NO